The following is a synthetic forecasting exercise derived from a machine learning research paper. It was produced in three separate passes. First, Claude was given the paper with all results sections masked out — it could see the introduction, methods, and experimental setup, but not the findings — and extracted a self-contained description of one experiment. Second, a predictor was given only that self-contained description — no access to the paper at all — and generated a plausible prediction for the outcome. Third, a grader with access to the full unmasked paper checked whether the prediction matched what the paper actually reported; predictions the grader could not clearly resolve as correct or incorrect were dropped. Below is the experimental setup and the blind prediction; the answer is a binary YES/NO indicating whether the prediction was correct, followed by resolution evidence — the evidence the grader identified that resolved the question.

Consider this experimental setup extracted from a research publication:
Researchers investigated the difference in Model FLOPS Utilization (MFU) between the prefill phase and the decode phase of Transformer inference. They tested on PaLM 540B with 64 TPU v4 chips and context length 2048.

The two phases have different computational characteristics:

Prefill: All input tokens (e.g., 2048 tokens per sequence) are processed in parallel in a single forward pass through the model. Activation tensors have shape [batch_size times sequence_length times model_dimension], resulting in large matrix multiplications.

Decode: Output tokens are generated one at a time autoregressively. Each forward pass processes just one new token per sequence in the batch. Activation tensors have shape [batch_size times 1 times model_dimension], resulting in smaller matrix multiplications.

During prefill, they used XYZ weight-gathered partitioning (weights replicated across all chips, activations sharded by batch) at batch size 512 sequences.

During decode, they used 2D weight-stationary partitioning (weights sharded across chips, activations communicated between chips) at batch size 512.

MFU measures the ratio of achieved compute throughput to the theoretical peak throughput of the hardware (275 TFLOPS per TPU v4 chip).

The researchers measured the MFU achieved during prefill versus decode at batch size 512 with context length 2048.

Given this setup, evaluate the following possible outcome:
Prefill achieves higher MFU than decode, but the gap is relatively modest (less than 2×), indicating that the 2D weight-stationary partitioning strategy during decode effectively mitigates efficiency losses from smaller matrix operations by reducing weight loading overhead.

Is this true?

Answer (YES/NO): NO